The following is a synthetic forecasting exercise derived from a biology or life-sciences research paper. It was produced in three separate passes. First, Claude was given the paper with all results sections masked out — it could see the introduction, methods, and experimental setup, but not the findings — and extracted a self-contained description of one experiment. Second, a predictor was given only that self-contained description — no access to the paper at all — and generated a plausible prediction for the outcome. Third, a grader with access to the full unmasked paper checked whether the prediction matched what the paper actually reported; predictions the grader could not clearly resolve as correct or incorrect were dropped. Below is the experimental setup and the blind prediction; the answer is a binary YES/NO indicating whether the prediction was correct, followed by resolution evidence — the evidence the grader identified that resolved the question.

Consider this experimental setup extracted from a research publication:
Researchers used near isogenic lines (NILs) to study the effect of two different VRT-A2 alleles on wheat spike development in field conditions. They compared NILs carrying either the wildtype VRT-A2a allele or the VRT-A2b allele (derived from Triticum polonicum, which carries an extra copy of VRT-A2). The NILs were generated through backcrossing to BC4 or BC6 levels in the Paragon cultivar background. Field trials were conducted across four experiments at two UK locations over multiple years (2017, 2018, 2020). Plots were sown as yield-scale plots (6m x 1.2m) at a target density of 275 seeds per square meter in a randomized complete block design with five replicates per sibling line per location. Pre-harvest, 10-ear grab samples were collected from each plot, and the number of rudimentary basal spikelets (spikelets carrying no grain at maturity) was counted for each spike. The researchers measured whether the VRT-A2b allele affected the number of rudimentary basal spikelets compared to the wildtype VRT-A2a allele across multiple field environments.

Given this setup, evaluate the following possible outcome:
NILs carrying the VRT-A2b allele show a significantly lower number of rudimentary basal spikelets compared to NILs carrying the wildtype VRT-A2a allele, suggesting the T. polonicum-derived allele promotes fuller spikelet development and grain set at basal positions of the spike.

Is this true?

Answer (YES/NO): NO